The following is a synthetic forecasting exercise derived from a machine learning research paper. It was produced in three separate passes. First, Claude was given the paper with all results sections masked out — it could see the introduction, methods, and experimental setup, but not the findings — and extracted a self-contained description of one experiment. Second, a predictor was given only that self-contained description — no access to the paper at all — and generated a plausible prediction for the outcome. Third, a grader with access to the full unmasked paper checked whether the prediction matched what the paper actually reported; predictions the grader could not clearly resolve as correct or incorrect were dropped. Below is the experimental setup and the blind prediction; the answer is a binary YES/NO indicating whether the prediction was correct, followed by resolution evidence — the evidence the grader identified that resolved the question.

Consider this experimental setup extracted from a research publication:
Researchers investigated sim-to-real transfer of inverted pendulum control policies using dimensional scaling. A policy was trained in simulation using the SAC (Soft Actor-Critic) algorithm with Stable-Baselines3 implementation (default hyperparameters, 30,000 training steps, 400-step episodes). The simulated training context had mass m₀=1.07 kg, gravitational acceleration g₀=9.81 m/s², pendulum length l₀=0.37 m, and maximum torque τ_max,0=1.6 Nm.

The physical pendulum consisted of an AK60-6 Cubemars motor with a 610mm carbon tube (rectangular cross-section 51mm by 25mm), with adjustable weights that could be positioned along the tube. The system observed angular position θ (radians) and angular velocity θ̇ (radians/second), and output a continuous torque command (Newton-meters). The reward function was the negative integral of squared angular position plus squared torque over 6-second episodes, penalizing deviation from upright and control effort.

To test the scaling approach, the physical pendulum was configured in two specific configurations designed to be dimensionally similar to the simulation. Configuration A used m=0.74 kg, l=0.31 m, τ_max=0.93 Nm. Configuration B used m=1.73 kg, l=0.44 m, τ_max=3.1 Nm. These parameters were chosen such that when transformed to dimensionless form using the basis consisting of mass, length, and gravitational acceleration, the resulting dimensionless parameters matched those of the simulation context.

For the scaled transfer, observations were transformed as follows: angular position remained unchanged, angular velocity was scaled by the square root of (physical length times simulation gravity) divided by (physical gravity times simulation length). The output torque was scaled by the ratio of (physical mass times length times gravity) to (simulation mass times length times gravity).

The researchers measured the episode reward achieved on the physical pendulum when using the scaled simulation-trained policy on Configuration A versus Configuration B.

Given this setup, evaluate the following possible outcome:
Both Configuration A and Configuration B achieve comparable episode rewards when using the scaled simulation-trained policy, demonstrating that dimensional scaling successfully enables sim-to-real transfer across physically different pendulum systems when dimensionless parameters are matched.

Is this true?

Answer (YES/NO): YES